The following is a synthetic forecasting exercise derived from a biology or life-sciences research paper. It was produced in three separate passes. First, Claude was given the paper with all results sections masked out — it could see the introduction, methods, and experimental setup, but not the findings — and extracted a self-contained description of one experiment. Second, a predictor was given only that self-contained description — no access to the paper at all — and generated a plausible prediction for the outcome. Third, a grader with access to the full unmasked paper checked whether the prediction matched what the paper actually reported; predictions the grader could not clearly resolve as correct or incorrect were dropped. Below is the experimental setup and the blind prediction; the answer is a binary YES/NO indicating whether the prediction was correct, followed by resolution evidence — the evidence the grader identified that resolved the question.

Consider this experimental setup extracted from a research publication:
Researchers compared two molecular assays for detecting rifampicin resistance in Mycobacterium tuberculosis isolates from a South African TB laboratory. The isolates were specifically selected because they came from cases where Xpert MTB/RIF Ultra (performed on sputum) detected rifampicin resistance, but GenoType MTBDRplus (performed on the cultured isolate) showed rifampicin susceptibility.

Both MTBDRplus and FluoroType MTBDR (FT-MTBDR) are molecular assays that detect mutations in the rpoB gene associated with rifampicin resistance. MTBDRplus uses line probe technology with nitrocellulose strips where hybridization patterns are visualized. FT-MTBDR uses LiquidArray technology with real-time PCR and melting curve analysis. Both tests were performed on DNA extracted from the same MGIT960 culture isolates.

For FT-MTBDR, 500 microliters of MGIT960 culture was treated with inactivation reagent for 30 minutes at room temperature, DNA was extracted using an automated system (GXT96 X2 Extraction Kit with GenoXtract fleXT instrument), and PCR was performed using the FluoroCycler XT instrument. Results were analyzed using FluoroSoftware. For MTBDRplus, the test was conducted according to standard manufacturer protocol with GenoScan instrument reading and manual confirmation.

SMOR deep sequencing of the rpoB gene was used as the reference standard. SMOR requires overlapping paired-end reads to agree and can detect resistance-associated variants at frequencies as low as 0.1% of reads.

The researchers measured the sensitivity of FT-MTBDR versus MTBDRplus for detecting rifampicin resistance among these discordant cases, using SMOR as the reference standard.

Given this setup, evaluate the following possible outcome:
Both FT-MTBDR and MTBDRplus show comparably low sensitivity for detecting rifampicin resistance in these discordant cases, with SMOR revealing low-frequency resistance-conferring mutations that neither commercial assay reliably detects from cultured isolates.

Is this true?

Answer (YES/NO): NO